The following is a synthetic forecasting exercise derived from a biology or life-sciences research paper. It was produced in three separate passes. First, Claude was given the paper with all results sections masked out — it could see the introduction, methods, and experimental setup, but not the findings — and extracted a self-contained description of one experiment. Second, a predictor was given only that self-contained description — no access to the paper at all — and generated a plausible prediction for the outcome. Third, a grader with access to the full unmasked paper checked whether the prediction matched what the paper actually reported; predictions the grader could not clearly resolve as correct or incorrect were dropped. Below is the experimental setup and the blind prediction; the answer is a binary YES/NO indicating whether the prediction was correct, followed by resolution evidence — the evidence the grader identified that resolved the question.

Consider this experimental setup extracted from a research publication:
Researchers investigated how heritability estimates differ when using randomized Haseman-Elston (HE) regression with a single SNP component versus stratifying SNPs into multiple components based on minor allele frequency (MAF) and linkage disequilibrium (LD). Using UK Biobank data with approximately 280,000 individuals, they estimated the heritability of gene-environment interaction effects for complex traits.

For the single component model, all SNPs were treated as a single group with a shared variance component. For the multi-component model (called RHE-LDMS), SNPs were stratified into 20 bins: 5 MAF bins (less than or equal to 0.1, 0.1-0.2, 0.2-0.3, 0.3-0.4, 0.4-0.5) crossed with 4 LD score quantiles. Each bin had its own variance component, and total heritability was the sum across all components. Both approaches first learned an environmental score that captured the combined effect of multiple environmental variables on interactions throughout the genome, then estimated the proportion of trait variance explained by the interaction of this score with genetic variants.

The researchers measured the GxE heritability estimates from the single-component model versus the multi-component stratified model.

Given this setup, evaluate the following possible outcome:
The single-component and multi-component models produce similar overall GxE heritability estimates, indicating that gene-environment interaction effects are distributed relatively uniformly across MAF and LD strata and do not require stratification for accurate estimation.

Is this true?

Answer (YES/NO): NO